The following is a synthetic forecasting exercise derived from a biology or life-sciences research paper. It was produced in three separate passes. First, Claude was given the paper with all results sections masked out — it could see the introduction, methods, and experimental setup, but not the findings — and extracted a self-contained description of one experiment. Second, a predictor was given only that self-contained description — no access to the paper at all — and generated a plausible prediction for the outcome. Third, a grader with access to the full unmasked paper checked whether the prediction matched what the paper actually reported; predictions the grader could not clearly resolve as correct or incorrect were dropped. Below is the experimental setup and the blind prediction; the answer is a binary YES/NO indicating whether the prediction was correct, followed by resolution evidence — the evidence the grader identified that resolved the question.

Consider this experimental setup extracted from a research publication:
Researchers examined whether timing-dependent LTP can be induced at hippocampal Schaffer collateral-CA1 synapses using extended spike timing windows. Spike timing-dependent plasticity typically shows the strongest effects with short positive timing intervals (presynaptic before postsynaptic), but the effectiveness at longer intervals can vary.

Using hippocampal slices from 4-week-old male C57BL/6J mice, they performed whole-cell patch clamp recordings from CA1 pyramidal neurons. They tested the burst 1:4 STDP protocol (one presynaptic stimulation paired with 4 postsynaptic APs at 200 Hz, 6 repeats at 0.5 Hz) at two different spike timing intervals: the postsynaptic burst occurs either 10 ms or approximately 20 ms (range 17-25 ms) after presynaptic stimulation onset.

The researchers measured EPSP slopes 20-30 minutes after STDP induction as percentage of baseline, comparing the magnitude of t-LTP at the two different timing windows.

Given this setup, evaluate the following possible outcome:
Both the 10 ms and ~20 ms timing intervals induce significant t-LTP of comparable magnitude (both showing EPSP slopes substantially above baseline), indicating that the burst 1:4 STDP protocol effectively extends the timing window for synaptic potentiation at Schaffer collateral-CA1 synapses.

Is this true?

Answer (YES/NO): NO